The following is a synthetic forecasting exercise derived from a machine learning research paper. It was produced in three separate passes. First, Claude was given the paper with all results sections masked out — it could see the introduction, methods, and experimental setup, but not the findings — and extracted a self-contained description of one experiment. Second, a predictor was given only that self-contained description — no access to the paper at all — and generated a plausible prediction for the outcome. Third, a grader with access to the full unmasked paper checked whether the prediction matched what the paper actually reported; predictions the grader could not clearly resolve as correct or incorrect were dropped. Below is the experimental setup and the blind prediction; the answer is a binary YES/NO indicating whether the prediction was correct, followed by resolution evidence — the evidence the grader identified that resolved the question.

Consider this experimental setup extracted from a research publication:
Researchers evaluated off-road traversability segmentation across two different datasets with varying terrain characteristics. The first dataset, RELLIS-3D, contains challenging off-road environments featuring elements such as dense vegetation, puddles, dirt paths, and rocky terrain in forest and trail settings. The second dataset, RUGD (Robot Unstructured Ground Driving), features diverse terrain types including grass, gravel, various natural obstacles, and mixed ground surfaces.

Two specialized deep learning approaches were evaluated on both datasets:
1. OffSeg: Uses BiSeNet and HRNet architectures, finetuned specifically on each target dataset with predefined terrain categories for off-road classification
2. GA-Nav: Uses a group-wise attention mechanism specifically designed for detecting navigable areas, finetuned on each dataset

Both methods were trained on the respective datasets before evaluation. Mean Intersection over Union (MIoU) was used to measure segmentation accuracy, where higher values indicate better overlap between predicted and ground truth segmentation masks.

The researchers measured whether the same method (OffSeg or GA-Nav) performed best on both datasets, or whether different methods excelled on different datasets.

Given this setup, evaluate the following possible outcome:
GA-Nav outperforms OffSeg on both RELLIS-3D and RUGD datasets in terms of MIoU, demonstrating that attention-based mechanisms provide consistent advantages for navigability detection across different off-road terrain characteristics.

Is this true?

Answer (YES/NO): NO